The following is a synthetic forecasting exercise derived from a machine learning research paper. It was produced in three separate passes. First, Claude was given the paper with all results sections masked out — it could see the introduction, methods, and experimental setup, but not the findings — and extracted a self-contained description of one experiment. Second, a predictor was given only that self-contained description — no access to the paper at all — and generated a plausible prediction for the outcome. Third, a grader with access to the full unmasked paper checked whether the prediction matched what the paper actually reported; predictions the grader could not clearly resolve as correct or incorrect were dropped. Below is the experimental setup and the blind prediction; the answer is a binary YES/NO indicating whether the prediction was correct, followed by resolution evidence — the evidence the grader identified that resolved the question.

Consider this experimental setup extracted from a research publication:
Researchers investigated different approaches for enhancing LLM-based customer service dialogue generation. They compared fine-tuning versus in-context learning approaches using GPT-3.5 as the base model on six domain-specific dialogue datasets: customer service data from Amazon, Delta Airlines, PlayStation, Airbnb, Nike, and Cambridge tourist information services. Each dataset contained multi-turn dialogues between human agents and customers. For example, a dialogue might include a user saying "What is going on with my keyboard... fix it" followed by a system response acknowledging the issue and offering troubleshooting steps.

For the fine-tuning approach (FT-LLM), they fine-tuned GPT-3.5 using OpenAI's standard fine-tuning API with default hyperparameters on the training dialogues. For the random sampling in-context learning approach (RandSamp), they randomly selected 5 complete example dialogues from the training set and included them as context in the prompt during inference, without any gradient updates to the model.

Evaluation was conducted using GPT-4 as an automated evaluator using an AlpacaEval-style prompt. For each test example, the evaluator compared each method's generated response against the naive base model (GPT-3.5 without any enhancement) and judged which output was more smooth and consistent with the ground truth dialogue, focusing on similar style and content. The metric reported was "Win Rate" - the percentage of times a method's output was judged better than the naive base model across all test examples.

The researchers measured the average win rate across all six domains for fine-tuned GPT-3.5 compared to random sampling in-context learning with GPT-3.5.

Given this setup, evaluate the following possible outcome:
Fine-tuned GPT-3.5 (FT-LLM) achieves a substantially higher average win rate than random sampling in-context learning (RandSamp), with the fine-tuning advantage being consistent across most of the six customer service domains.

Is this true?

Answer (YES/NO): NO